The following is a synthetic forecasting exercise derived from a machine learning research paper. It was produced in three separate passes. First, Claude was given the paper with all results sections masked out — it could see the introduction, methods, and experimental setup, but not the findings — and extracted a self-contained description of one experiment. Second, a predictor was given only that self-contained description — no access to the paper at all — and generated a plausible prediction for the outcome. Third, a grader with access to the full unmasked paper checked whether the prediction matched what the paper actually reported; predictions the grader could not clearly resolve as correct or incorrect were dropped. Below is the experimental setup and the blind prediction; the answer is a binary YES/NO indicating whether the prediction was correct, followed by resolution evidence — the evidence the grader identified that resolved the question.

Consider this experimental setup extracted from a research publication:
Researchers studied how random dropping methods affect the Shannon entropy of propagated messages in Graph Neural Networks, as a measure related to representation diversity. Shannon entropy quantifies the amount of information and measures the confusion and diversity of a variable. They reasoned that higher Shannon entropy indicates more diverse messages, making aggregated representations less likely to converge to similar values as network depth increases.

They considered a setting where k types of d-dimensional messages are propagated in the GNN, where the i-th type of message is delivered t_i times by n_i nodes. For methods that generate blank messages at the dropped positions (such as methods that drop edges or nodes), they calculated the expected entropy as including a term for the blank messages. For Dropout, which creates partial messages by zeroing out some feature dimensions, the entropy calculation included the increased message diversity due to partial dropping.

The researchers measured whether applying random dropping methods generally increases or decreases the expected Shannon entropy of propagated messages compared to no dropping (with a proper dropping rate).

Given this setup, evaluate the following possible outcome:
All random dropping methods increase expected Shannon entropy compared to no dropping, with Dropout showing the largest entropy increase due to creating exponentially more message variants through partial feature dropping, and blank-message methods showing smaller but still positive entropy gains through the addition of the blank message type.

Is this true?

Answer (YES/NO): NO